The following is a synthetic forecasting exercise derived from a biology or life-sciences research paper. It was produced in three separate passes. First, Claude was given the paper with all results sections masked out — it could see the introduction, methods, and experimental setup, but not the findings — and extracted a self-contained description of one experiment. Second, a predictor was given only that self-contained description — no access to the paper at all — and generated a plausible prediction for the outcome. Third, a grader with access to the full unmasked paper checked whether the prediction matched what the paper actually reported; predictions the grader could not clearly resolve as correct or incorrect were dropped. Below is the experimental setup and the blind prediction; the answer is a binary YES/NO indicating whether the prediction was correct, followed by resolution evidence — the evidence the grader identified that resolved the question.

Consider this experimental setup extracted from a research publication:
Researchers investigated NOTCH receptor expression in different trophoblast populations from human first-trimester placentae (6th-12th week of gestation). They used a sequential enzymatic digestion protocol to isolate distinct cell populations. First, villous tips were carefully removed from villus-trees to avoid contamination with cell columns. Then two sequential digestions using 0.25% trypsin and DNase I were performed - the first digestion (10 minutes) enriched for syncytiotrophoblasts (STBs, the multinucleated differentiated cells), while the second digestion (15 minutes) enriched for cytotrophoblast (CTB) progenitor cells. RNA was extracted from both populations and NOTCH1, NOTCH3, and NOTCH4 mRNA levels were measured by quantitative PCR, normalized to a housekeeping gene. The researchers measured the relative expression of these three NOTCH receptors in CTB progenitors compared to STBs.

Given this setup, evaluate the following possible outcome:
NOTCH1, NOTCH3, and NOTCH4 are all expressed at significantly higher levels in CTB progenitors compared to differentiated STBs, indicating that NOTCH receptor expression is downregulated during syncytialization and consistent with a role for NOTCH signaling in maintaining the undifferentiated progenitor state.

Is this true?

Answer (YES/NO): NO